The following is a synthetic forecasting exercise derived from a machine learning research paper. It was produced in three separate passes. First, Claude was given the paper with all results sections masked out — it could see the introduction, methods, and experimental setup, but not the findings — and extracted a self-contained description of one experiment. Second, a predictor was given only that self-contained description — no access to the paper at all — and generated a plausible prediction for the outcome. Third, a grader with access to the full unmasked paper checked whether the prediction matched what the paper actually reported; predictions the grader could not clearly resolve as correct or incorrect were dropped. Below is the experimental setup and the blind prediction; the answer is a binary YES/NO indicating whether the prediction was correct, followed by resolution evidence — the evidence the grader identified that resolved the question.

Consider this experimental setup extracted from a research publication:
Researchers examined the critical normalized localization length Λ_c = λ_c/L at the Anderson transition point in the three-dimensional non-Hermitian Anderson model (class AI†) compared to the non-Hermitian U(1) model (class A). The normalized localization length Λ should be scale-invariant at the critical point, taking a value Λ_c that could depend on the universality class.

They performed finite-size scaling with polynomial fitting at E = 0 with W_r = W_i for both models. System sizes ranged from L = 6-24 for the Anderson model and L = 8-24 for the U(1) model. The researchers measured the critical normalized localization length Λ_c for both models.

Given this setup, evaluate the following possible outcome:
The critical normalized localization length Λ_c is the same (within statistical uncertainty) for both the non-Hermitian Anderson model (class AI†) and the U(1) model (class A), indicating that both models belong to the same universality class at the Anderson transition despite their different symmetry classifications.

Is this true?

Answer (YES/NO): NO